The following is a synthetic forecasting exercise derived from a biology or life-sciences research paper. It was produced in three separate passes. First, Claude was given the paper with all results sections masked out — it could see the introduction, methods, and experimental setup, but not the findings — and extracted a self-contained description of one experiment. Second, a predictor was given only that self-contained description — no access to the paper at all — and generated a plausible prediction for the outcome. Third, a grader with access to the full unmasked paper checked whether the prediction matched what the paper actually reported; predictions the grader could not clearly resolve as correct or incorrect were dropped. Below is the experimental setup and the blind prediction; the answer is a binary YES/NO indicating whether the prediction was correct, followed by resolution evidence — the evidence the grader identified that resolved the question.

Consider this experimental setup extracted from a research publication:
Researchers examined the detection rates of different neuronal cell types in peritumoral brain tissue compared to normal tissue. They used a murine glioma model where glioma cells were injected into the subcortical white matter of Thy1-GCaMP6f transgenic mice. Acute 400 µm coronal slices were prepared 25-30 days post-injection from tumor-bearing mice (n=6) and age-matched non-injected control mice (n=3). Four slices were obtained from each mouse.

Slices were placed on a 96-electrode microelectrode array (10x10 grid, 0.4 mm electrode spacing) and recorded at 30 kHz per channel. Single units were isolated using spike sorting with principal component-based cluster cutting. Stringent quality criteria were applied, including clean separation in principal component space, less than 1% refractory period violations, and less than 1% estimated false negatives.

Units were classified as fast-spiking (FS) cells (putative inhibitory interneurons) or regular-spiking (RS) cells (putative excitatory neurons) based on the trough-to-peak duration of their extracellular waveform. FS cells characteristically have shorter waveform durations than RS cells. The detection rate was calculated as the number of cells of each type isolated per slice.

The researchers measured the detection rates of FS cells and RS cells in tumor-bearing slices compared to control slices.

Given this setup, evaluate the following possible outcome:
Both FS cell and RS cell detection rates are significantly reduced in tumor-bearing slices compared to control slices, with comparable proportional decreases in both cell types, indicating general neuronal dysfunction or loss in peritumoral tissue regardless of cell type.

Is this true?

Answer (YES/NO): NO